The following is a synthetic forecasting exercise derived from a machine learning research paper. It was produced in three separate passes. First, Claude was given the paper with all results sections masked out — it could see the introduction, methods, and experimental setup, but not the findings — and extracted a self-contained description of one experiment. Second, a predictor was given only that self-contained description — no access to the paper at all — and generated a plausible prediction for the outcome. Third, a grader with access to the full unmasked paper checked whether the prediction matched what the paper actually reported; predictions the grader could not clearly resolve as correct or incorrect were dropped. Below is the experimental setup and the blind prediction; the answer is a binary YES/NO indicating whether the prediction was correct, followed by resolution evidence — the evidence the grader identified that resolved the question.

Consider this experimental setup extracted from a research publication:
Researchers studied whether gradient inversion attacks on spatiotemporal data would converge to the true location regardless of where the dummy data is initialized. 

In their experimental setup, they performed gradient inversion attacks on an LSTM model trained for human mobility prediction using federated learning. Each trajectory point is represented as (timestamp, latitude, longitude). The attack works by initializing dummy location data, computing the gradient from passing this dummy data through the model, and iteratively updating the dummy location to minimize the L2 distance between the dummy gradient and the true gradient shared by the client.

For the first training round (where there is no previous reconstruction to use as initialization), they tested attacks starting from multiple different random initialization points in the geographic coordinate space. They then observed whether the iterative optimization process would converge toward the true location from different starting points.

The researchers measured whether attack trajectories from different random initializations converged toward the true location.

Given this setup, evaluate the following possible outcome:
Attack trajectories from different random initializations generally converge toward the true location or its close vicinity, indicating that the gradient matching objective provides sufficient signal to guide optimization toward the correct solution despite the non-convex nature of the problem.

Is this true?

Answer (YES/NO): YES